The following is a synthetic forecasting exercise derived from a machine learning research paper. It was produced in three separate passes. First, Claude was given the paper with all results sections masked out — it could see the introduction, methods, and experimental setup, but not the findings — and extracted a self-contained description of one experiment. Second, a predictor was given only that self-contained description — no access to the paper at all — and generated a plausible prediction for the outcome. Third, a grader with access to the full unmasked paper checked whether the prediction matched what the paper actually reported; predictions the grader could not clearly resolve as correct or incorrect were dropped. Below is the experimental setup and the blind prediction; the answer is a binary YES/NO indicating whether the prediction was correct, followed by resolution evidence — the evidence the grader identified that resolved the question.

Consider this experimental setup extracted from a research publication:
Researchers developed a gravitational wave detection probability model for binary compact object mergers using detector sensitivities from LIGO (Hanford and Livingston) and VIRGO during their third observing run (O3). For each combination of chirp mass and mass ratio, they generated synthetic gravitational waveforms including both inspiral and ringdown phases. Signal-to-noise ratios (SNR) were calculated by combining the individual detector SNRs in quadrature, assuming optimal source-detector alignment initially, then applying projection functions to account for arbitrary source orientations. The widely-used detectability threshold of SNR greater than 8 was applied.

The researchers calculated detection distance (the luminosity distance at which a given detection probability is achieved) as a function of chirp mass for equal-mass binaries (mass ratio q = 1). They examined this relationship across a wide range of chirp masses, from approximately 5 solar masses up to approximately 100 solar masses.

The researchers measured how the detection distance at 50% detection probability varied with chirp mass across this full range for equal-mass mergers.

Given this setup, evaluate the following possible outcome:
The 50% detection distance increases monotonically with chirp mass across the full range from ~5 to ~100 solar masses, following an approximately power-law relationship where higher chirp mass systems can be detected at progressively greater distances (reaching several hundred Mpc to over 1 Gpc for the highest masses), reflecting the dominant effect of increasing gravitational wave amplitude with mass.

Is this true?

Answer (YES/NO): NO